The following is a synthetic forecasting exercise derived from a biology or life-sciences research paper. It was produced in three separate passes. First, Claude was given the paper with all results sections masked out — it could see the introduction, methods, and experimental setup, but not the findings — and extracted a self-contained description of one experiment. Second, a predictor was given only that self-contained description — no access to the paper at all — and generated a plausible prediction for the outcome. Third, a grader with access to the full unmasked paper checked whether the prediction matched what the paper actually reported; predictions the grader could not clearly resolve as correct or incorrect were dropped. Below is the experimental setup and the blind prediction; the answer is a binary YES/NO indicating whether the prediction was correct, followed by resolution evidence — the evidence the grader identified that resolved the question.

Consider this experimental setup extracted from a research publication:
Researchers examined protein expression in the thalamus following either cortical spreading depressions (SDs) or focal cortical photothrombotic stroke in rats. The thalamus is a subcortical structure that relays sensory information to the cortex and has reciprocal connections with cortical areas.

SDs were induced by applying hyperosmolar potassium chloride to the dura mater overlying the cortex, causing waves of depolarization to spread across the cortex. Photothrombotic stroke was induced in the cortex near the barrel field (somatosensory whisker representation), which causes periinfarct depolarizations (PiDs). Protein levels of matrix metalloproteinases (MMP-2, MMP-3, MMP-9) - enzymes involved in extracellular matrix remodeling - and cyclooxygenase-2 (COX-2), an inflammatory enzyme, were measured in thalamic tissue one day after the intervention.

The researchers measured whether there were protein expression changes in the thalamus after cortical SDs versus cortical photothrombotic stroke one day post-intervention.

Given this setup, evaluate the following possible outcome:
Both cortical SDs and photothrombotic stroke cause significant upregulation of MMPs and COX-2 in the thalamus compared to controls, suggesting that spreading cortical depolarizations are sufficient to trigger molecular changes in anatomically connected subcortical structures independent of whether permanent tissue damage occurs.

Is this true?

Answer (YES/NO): NO